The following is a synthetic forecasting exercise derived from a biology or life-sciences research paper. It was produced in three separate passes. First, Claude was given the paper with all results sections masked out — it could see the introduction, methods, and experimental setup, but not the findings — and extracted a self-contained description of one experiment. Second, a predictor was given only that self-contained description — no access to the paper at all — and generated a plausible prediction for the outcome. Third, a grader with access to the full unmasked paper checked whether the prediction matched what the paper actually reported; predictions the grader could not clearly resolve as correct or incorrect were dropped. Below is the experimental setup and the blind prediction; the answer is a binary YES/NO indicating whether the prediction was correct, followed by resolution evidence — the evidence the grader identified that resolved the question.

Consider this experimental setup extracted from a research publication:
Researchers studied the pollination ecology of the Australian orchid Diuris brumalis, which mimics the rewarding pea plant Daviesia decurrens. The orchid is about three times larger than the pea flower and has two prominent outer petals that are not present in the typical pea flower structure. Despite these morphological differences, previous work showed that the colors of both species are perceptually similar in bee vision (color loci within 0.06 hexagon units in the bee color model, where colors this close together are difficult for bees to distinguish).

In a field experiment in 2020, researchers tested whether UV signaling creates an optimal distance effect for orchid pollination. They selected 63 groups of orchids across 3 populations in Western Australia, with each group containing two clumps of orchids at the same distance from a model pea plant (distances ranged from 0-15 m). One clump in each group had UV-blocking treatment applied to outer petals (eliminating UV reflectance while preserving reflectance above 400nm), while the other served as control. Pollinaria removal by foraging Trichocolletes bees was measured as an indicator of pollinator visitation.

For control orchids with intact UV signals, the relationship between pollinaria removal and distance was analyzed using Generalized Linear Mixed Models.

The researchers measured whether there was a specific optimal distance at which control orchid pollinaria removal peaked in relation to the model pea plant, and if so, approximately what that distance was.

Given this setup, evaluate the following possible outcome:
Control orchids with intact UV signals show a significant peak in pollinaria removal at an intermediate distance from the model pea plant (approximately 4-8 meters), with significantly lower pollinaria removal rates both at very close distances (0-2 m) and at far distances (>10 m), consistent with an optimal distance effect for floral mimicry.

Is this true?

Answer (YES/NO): YES